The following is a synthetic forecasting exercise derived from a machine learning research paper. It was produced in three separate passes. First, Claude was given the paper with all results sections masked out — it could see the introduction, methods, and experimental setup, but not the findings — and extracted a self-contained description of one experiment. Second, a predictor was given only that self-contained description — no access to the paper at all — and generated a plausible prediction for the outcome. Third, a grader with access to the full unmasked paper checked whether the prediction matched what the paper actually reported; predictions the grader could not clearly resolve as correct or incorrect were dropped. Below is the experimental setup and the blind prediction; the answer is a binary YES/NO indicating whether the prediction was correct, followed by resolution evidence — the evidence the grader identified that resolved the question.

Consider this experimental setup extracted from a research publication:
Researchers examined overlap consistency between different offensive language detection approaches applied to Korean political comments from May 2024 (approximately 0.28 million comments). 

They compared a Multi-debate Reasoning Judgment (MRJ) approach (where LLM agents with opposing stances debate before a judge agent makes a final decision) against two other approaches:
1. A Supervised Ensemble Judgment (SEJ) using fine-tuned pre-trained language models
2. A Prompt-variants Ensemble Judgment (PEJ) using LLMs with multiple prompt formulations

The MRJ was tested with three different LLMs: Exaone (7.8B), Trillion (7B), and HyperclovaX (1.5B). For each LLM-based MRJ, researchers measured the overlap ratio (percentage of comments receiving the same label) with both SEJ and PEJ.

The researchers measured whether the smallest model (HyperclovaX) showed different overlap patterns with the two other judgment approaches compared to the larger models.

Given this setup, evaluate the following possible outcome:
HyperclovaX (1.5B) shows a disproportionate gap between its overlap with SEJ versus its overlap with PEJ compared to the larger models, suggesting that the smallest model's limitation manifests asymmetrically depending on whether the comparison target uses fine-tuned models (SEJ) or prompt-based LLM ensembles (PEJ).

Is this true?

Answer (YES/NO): YES